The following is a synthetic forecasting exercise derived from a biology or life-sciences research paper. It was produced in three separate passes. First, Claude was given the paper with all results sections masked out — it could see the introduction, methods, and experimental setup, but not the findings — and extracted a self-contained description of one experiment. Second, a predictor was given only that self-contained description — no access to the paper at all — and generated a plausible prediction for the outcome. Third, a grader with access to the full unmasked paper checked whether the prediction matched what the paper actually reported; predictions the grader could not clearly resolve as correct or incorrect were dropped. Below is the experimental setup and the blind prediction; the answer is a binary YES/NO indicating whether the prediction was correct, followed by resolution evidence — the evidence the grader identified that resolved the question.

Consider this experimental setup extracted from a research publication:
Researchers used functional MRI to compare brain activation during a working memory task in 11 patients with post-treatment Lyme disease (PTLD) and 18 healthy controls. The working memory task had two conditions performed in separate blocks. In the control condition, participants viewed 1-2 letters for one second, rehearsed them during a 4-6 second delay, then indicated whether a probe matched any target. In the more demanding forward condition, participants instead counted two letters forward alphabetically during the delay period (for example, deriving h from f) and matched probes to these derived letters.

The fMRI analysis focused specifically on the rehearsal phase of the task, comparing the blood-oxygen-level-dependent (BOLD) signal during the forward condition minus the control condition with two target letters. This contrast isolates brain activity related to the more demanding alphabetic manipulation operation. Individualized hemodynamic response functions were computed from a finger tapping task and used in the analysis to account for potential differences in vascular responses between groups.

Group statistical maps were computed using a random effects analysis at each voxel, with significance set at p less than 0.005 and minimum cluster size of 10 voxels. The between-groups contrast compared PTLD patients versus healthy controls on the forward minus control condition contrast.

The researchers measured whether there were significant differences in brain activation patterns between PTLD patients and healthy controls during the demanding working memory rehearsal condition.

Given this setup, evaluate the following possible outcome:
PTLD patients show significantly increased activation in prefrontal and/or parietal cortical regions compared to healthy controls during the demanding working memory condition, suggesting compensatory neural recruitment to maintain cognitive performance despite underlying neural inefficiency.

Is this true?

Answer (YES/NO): NO